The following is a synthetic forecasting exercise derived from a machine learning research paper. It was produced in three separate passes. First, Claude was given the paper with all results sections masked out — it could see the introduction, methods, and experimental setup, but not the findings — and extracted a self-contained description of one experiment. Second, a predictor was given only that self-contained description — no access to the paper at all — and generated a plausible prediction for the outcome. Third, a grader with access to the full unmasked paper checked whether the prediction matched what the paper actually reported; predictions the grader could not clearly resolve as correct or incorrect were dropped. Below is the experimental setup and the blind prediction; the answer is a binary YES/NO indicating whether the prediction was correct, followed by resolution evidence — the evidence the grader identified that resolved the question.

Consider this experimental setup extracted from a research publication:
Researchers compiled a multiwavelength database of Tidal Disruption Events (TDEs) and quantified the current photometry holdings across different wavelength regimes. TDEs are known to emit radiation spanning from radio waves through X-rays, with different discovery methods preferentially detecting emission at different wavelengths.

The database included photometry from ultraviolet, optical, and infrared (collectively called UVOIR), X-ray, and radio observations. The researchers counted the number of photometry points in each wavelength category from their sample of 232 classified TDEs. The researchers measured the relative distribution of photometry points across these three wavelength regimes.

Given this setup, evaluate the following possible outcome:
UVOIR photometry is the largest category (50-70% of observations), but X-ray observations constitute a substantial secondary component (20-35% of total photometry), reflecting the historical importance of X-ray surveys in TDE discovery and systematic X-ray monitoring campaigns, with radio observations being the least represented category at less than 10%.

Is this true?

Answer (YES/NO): NO